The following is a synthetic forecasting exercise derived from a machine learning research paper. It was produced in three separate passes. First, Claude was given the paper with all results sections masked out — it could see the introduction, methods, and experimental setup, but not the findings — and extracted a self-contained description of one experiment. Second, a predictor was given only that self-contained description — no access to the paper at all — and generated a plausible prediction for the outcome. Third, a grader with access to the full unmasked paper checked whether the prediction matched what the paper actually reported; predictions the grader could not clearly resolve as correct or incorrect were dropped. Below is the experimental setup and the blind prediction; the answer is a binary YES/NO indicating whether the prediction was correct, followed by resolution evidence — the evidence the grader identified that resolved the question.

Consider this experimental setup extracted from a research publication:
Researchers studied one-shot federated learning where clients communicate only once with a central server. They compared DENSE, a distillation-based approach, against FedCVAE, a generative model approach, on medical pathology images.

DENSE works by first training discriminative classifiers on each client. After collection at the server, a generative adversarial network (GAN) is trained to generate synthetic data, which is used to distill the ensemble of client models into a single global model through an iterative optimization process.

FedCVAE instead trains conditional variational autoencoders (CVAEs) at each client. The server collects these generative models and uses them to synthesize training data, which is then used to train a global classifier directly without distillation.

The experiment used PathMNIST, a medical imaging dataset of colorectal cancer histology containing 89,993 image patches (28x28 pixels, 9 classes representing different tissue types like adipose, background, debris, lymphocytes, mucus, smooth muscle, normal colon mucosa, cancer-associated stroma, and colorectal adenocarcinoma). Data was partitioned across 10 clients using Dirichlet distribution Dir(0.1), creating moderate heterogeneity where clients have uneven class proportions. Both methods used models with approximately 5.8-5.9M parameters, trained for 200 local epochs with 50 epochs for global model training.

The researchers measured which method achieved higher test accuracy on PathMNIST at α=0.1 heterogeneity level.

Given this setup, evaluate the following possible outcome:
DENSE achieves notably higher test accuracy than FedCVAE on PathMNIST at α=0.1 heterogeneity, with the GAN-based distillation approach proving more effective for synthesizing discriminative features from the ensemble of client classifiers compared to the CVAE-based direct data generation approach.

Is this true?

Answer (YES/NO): YES